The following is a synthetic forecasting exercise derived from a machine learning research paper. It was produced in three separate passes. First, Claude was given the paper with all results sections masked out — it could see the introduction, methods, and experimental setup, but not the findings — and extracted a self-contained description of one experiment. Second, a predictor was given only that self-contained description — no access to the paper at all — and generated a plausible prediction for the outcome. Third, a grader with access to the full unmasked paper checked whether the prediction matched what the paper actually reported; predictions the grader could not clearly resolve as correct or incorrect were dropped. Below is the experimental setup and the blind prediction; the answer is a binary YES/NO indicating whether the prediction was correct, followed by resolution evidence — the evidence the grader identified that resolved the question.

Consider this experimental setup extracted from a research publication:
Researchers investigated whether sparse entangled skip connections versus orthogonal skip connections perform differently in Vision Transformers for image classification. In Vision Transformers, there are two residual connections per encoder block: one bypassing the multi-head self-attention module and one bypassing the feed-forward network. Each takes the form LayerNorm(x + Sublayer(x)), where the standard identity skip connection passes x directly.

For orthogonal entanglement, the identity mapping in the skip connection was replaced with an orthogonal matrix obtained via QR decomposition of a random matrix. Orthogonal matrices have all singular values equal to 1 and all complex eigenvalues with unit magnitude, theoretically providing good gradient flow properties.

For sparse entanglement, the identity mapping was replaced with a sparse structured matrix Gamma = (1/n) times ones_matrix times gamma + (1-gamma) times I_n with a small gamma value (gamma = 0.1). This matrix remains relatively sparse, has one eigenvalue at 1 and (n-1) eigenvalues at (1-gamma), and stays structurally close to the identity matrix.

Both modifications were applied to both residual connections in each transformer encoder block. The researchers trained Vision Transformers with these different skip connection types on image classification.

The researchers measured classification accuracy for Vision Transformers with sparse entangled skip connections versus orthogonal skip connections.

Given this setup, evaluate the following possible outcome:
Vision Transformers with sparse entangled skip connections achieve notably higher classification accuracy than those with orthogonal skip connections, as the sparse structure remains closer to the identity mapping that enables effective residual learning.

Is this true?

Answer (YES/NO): NO